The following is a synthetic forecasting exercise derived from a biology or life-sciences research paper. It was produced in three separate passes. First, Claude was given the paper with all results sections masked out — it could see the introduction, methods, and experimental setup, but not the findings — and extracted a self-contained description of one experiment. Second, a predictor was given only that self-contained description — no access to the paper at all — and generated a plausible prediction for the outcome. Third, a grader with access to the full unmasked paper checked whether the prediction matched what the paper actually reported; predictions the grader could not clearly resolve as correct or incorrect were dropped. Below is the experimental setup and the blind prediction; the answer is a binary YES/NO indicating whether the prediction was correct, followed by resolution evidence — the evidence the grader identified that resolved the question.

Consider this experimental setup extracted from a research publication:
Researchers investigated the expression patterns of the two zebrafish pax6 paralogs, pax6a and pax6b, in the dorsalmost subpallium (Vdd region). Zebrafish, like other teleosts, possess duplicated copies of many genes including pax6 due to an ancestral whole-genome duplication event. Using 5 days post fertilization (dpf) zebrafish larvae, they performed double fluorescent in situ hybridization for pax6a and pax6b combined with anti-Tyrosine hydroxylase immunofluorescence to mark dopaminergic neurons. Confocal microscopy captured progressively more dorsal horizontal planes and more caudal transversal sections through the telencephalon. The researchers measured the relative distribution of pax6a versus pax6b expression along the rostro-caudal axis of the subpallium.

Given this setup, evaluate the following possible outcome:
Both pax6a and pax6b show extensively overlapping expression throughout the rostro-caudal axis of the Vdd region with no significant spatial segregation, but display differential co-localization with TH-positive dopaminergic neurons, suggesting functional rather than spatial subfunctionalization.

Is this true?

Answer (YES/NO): NO